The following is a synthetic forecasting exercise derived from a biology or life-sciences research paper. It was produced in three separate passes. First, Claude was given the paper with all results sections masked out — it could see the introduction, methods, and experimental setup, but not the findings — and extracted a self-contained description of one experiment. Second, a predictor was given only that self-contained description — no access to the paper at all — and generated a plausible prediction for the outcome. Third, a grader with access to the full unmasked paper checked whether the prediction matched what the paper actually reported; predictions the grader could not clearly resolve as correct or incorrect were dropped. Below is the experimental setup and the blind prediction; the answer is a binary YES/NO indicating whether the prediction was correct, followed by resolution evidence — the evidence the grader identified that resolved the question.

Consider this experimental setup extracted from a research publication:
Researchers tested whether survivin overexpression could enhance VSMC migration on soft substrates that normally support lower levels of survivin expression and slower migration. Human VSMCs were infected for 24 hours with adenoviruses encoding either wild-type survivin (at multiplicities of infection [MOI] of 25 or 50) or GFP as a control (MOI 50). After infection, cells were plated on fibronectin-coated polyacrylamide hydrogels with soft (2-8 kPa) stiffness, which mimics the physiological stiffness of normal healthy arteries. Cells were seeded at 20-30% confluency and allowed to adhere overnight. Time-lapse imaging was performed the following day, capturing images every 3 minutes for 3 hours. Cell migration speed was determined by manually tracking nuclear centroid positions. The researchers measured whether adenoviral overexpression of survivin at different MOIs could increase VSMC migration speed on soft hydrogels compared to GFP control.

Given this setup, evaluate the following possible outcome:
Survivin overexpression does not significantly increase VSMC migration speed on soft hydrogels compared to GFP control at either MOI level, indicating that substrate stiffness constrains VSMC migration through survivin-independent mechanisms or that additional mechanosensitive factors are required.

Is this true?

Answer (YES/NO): NO